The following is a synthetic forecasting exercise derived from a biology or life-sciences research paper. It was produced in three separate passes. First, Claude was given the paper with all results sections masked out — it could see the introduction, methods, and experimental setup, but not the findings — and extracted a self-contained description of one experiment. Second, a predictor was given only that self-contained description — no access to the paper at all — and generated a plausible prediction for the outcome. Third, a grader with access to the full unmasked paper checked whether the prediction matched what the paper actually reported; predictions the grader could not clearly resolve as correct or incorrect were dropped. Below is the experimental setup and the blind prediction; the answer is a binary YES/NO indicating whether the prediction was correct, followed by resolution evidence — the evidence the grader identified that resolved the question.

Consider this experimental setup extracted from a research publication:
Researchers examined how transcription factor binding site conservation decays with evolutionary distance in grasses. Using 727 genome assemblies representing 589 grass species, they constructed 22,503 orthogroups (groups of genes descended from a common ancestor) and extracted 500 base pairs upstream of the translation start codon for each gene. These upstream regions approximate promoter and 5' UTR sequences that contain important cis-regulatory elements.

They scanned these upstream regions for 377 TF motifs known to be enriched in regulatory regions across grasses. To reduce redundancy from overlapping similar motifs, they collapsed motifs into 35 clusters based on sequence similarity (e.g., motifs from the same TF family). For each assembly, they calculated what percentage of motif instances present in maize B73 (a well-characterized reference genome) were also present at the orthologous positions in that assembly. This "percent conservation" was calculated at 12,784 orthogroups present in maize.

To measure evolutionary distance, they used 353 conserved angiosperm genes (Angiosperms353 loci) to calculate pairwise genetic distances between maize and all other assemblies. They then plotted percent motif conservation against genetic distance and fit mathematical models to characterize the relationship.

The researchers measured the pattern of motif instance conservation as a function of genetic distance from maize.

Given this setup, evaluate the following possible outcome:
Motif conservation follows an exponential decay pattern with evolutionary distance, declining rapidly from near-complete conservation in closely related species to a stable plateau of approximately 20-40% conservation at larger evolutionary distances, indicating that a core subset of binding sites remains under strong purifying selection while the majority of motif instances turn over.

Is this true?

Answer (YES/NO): NO